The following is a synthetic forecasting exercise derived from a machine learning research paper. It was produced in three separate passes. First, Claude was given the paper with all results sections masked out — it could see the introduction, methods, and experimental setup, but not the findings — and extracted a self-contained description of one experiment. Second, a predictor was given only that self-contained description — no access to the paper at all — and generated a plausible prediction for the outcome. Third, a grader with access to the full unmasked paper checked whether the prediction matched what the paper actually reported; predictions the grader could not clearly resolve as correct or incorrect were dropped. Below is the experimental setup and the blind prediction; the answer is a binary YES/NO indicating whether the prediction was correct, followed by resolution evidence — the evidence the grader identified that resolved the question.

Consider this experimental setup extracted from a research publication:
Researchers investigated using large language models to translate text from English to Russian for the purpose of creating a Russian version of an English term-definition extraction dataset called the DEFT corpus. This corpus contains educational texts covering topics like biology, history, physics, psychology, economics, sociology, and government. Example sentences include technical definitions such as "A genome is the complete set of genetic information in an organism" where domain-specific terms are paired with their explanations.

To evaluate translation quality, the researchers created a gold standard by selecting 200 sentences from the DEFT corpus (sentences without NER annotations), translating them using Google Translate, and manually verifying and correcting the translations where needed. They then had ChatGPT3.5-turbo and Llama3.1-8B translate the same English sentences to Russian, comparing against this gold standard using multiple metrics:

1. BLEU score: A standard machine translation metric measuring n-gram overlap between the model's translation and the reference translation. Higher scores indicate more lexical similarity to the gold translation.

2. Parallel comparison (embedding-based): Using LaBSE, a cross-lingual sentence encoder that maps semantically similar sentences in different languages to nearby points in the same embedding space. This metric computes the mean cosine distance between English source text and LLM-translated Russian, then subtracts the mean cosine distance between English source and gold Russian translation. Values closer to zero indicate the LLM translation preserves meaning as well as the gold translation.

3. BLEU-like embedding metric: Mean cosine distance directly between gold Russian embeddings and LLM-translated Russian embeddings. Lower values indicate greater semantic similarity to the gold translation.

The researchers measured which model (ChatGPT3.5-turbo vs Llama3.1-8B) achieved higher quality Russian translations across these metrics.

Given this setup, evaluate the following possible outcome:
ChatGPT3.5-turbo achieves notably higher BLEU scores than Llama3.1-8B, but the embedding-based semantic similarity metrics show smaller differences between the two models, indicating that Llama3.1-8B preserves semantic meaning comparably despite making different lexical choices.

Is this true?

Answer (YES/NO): NO